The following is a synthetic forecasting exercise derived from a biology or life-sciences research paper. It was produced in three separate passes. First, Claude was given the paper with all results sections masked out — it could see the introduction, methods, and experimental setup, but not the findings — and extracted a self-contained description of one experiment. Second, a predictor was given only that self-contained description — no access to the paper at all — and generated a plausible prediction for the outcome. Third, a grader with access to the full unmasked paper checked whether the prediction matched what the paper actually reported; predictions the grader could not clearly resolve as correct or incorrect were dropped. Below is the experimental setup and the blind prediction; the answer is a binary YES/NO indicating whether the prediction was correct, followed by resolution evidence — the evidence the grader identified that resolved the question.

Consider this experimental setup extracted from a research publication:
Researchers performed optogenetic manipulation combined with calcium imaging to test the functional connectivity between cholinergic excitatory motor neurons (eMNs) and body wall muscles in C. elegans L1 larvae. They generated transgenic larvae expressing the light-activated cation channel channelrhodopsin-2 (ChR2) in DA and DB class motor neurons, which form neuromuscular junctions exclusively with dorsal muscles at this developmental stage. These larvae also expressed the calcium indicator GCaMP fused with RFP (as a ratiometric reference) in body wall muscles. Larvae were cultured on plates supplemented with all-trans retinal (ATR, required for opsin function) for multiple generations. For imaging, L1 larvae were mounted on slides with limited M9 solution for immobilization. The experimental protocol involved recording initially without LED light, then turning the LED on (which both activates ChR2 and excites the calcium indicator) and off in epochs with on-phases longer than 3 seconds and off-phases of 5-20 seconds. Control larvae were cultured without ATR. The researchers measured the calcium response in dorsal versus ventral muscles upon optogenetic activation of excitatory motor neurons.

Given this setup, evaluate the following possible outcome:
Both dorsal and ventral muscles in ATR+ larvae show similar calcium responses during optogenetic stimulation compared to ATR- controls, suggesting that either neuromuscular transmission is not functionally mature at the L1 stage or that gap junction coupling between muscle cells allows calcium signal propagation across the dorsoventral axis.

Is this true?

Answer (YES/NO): NO